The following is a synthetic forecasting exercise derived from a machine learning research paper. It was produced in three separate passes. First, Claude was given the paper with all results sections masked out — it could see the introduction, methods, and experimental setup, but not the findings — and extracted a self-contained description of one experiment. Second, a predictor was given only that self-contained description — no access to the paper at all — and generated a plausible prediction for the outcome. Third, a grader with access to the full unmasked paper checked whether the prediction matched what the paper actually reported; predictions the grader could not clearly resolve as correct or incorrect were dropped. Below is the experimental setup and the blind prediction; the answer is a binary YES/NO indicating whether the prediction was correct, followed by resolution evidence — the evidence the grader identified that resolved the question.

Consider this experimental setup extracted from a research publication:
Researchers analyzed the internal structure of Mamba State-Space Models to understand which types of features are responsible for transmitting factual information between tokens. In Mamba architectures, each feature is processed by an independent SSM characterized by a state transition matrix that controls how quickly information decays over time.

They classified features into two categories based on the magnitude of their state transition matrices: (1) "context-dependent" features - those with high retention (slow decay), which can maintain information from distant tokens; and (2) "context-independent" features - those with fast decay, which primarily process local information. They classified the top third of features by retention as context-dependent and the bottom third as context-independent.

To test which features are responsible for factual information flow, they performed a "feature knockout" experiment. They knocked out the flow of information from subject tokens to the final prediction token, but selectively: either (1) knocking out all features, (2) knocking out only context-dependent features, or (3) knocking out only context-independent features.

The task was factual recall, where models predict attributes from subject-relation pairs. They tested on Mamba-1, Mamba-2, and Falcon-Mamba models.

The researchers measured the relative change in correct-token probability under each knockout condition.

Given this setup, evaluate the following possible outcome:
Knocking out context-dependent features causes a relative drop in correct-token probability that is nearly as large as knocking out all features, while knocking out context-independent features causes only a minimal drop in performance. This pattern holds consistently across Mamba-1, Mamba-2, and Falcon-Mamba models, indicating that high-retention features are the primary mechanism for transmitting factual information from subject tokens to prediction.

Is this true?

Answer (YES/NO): YES